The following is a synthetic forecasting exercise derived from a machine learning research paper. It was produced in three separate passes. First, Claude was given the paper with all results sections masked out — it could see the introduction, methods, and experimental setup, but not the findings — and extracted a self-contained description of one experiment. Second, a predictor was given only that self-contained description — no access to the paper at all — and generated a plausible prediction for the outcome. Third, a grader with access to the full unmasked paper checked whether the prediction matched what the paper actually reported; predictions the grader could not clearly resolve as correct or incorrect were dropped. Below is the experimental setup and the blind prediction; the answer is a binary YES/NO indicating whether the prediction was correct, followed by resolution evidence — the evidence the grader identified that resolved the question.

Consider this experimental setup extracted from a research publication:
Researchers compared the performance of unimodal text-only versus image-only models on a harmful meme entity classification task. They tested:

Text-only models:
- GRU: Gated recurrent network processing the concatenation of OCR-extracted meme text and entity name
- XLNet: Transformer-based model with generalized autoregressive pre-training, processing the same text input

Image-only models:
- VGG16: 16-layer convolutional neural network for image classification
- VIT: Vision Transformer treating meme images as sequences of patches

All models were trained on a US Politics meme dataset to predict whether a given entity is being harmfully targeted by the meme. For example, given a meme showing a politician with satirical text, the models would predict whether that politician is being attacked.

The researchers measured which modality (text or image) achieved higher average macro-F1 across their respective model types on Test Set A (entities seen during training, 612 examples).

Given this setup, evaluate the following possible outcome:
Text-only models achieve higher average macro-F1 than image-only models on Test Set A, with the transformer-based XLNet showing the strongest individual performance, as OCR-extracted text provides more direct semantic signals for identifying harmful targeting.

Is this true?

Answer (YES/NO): NO